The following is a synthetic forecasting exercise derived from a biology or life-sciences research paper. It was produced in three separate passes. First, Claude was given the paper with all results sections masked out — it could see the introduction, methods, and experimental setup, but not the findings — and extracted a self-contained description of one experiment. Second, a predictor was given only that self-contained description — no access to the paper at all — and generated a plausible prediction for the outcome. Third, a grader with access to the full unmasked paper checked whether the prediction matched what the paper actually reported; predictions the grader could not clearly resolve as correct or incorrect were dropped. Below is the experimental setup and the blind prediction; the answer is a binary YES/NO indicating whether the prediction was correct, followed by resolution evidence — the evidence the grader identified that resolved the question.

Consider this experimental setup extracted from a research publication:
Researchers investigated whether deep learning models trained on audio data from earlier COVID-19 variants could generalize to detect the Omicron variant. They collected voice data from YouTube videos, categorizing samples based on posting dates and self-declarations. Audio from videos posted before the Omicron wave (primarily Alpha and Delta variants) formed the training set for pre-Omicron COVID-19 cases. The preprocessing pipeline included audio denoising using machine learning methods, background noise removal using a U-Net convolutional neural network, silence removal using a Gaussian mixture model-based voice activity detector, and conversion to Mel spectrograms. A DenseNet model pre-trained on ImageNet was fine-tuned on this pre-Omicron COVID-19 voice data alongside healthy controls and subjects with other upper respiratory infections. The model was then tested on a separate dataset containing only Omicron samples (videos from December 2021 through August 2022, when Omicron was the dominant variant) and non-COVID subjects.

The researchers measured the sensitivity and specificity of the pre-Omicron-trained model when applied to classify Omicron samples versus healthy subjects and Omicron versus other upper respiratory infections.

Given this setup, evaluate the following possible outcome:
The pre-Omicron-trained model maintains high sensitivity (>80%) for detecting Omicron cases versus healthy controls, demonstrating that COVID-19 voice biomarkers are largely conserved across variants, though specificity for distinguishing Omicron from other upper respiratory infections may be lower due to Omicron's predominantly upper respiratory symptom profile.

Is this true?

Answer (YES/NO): NO